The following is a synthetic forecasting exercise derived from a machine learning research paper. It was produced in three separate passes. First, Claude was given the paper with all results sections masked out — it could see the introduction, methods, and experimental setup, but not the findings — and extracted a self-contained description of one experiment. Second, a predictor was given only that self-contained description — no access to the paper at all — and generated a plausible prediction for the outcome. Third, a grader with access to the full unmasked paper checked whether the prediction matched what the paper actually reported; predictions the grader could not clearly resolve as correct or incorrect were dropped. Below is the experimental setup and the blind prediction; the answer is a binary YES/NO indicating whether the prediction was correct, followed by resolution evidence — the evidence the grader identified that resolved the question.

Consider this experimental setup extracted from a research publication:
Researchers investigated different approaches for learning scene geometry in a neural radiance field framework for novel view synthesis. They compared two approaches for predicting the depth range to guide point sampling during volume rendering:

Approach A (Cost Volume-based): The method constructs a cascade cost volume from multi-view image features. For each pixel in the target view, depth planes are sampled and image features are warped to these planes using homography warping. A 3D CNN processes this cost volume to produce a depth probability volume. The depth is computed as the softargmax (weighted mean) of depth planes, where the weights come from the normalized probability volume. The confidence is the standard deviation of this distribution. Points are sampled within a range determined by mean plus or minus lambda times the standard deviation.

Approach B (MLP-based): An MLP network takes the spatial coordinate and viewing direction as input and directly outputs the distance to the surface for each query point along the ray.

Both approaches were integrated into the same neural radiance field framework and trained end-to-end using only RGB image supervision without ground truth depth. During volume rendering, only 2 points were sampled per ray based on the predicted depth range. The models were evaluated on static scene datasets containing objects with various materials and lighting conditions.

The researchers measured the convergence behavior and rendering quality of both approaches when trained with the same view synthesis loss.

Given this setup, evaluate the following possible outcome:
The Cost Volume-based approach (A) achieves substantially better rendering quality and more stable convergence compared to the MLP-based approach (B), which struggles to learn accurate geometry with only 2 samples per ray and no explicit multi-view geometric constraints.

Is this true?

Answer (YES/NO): YES